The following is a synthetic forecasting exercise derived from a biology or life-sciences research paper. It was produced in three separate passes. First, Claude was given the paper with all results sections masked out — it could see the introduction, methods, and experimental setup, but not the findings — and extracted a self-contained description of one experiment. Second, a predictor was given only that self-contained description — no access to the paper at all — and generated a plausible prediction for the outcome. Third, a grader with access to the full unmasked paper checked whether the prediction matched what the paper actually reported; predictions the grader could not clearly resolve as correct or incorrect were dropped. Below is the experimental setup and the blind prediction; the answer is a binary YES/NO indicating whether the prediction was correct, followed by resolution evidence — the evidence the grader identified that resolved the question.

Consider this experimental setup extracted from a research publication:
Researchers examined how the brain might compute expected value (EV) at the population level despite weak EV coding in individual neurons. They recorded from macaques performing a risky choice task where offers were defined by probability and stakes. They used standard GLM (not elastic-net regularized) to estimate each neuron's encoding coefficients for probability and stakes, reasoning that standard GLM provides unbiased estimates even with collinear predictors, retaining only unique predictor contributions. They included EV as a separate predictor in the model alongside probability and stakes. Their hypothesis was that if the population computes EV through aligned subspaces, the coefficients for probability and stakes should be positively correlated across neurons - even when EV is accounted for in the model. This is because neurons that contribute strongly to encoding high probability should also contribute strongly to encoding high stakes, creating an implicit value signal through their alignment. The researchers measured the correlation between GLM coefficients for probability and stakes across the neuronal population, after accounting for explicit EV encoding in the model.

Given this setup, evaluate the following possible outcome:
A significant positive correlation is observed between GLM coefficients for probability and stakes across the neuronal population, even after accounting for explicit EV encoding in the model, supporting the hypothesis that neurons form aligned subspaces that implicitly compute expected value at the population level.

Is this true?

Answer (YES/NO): YES